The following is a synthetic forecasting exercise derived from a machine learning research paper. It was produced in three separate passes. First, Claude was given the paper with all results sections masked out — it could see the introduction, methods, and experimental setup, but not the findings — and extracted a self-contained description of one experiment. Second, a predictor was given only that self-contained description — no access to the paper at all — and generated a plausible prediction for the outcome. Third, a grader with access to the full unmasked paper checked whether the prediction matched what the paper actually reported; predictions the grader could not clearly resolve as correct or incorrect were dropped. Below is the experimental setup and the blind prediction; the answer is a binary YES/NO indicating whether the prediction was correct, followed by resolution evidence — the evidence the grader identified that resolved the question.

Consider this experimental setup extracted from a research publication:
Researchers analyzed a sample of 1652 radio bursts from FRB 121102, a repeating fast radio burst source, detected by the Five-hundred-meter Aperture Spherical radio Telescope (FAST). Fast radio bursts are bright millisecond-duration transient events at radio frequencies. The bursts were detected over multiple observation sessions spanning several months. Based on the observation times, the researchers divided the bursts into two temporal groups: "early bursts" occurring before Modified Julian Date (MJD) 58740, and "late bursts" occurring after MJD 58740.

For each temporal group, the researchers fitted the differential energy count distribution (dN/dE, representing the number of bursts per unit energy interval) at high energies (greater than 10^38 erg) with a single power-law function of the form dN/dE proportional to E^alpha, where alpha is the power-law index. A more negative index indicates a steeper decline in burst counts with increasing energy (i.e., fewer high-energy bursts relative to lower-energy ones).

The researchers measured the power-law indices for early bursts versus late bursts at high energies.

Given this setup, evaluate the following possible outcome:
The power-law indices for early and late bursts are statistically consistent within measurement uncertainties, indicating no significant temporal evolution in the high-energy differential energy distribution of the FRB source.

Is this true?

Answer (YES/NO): NO